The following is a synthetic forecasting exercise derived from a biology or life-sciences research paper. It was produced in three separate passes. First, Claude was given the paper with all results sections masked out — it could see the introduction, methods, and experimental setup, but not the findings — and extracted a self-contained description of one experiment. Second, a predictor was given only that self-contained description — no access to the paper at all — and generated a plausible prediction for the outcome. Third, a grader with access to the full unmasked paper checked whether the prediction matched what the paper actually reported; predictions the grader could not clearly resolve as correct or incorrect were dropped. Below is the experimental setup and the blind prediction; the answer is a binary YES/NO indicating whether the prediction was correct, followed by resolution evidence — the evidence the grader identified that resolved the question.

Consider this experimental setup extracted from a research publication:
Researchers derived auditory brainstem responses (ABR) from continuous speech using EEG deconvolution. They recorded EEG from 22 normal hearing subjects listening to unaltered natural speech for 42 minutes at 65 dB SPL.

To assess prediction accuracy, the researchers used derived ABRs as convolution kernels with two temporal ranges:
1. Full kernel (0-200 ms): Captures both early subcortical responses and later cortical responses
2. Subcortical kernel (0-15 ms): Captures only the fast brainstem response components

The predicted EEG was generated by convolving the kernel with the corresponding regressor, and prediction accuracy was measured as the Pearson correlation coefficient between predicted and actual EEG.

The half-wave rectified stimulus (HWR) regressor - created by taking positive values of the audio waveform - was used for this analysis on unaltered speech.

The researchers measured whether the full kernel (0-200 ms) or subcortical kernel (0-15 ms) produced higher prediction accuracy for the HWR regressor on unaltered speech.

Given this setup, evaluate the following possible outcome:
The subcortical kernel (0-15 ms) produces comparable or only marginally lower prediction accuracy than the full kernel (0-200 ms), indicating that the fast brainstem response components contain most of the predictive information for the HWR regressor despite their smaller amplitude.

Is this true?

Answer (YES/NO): NO